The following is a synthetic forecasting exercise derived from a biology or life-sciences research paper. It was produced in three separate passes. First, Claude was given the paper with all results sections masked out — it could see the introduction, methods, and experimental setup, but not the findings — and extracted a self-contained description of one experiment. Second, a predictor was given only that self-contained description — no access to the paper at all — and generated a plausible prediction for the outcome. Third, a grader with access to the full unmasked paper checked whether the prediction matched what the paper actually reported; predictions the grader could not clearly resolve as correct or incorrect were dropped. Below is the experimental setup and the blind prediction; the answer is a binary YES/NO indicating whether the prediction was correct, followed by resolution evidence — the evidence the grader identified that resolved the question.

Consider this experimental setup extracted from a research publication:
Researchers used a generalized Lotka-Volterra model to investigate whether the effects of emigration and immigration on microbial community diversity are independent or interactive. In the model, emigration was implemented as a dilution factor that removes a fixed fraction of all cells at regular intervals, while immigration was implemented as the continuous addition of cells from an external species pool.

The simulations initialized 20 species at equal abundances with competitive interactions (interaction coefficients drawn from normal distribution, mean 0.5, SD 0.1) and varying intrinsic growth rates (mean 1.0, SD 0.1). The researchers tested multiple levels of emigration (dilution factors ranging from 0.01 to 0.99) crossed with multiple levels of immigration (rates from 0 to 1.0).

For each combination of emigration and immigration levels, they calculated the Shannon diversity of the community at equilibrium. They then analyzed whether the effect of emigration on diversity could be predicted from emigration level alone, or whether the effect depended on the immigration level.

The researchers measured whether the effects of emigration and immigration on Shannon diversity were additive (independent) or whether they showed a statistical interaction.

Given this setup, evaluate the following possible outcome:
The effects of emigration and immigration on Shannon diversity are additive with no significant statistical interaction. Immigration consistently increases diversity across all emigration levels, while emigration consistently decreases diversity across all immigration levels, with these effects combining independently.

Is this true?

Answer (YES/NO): NO